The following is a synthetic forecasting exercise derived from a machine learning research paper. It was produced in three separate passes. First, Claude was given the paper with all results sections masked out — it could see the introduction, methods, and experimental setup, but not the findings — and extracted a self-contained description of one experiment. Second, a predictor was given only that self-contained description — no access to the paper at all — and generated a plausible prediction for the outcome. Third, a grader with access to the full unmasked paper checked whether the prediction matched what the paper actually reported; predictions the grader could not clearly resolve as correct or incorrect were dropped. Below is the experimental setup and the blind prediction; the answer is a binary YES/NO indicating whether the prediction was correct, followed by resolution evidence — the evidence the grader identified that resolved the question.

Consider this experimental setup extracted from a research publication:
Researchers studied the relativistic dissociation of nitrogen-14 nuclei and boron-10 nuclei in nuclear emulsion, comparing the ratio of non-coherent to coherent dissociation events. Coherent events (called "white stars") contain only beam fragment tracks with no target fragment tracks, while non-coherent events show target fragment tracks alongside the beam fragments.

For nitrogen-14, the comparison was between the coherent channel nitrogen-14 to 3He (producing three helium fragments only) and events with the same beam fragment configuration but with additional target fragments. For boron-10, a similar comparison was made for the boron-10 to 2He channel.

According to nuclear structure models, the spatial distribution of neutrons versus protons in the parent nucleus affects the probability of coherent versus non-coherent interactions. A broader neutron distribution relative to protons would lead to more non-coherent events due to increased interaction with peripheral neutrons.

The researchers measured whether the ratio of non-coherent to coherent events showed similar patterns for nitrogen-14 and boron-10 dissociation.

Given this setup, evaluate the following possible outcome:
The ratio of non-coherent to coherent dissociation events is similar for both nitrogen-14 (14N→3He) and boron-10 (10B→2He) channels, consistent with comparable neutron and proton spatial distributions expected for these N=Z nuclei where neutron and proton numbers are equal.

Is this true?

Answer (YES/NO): NO